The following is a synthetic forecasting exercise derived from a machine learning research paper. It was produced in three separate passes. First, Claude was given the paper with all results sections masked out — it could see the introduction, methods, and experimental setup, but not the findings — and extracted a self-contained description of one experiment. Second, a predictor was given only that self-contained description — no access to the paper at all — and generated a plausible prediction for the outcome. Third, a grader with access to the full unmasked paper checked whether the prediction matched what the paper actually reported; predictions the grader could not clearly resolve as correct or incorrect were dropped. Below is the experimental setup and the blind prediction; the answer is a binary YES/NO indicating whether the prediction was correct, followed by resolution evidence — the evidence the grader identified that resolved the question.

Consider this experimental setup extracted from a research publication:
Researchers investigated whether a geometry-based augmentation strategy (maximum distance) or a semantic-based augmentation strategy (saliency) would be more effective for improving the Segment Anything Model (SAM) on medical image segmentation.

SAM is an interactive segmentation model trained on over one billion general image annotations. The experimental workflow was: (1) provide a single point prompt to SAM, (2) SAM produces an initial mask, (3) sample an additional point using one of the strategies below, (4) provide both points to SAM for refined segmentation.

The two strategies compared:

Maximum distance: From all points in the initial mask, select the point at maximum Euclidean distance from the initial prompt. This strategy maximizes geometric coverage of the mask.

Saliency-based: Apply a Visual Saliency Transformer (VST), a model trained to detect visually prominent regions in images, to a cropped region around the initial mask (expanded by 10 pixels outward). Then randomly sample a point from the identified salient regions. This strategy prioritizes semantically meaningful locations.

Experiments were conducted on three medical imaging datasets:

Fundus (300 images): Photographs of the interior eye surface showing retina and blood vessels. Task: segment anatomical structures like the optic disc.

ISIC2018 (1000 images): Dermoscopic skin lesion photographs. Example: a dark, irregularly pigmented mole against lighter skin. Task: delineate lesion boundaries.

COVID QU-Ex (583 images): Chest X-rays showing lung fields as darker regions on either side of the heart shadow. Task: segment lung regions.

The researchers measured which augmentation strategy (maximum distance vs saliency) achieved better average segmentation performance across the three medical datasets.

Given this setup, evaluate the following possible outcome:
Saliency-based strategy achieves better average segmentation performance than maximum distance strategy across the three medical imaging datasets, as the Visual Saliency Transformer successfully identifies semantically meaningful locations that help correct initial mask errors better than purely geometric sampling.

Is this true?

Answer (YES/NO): YES